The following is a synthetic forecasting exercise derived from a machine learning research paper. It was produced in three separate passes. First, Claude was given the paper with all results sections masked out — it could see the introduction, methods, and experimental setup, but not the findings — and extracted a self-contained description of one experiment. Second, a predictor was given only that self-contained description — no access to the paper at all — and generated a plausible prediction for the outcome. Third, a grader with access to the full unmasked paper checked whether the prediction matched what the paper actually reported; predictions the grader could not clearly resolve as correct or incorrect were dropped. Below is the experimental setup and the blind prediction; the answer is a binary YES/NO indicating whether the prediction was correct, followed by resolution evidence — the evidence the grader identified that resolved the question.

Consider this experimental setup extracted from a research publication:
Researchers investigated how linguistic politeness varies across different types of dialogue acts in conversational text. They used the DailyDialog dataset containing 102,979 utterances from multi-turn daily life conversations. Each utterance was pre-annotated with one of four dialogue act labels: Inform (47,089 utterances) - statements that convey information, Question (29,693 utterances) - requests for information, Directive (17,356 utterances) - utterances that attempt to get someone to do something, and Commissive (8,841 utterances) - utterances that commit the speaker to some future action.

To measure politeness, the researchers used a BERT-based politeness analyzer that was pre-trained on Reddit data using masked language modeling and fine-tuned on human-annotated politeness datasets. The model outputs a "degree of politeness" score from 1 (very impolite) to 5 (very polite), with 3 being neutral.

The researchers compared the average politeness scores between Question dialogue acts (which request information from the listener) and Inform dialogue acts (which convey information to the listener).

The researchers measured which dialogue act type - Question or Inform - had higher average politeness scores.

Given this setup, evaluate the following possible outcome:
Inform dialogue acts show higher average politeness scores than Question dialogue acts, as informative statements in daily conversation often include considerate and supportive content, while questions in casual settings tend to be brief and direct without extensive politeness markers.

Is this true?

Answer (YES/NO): YES